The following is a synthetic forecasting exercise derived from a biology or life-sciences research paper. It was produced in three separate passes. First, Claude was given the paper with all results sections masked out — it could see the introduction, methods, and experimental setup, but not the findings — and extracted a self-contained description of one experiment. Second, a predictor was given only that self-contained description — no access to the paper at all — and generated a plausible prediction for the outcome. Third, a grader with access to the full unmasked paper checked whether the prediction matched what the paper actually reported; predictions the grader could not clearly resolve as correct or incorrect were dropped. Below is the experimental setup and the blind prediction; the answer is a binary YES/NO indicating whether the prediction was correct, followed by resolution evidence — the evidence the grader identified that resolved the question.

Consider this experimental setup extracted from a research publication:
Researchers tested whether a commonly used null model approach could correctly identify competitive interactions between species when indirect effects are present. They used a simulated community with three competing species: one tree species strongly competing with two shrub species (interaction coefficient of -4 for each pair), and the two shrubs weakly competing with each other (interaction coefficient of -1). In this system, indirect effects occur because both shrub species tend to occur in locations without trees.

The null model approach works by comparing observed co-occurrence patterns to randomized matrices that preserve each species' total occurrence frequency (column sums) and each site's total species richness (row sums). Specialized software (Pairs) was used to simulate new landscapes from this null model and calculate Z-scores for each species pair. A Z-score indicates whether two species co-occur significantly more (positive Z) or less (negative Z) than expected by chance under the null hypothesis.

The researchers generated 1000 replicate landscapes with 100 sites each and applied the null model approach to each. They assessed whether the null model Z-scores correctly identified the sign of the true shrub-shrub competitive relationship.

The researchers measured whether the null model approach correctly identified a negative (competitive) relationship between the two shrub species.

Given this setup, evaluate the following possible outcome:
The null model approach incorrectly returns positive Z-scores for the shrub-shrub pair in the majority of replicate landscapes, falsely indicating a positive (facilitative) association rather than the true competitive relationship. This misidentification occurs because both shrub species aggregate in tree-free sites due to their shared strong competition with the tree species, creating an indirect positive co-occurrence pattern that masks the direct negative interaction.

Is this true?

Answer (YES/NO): YES